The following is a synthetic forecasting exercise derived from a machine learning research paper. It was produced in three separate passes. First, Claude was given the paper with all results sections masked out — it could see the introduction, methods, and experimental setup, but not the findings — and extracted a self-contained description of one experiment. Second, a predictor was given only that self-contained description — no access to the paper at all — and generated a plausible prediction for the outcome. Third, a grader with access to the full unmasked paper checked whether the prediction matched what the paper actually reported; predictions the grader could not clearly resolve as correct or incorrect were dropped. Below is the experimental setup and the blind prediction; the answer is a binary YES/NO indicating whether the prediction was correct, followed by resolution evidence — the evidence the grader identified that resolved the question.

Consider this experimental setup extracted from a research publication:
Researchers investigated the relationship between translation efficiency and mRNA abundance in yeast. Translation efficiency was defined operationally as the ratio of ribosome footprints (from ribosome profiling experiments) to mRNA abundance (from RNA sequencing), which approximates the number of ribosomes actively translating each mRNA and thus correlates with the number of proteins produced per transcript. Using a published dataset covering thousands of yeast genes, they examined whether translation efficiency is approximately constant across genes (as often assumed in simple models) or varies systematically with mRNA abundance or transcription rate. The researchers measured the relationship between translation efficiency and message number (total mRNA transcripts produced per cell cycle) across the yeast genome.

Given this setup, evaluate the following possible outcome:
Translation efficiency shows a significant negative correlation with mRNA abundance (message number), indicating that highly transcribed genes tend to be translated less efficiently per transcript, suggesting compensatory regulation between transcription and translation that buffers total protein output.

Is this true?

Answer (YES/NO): NO